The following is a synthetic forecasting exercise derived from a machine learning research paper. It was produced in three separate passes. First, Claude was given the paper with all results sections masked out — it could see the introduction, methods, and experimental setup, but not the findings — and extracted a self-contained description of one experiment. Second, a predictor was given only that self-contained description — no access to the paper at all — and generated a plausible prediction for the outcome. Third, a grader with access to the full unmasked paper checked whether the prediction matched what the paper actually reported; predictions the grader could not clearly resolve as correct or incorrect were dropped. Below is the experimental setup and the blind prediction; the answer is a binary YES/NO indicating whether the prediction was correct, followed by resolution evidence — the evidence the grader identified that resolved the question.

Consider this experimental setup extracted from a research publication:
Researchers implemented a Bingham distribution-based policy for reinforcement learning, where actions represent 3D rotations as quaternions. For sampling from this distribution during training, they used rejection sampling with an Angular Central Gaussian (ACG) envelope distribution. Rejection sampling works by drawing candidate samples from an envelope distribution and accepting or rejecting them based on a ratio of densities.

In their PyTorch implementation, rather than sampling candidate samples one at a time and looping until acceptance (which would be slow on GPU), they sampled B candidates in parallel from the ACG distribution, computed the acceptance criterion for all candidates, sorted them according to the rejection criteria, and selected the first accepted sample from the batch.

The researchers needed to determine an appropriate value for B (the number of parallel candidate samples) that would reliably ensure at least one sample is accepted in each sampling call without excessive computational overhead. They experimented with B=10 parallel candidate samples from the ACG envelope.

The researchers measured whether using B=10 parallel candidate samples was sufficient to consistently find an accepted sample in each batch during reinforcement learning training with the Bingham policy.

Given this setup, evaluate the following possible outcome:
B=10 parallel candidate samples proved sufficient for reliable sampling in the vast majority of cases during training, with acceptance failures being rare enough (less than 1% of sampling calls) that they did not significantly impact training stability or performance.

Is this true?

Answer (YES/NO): YES